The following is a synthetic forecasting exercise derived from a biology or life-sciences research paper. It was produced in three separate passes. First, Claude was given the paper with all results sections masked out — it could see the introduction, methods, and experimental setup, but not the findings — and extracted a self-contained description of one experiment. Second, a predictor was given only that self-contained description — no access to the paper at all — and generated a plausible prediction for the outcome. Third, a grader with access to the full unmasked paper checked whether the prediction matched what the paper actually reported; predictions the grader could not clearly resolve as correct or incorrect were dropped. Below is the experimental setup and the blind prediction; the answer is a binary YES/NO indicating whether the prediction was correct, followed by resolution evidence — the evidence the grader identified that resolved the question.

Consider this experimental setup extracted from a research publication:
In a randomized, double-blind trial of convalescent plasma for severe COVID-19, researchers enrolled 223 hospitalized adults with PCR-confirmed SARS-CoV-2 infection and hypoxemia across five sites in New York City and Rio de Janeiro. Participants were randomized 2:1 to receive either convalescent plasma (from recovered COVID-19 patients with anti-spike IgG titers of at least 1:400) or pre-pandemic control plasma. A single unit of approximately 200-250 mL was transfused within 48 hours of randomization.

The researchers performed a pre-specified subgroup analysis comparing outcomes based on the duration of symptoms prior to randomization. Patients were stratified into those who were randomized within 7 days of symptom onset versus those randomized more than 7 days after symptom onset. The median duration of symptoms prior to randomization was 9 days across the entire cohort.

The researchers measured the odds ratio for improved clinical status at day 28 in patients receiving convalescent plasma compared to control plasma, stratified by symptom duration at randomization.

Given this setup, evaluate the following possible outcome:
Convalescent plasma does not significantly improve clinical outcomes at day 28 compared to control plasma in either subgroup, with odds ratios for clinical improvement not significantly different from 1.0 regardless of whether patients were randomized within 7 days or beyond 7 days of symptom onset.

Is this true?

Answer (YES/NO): YES